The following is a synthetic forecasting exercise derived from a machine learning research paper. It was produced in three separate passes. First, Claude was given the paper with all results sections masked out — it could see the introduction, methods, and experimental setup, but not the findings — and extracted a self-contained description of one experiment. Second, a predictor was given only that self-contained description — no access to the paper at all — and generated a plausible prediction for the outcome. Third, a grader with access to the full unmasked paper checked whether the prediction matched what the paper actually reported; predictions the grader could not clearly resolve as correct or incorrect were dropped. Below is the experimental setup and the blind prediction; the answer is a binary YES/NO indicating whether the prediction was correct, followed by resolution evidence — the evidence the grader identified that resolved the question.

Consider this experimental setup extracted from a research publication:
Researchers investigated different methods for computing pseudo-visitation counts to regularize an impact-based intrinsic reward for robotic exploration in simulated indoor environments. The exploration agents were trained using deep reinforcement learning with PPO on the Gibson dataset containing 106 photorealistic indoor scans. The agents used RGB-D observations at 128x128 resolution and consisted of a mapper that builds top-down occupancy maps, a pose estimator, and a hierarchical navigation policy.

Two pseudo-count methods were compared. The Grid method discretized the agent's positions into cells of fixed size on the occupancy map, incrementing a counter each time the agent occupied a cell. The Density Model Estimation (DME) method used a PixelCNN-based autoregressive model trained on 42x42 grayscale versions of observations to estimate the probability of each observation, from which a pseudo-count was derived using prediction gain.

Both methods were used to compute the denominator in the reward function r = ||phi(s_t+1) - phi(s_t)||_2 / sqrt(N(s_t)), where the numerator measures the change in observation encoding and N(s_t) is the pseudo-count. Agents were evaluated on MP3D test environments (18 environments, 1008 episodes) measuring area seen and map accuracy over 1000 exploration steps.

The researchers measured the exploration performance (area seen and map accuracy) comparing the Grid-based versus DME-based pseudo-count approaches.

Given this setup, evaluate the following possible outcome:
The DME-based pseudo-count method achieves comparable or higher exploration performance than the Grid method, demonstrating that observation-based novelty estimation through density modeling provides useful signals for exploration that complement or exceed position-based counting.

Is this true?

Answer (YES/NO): YES